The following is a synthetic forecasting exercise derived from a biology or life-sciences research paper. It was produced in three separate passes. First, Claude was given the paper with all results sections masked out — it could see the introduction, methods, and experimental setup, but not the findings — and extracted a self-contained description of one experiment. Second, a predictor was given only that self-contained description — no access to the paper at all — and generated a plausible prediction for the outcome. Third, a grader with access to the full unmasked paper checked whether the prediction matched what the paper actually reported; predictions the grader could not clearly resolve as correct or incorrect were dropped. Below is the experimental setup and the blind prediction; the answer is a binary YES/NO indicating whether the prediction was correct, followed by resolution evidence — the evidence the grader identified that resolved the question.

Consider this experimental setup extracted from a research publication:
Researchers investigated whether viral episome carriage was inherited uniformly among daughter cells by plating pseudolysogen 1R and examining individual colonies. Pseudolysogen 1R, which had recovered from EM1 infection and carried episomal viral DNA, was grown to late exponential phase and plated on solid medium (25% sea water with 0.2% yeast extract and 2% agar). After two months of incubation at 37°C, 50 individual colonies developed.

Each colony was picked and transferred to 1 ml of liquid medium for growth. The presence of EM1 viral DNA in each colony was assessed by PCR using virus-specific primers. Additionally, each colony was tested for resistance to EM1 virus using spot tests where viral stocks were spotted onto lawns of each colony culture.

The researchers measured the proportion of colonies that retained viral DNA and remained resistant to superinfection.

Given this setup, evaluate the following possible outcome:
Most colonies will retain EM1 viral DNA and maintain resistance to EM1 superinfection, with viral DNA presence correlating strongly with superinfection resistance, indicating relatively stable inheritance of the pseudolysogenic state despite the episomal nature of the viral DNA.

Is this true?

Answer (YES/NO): YES